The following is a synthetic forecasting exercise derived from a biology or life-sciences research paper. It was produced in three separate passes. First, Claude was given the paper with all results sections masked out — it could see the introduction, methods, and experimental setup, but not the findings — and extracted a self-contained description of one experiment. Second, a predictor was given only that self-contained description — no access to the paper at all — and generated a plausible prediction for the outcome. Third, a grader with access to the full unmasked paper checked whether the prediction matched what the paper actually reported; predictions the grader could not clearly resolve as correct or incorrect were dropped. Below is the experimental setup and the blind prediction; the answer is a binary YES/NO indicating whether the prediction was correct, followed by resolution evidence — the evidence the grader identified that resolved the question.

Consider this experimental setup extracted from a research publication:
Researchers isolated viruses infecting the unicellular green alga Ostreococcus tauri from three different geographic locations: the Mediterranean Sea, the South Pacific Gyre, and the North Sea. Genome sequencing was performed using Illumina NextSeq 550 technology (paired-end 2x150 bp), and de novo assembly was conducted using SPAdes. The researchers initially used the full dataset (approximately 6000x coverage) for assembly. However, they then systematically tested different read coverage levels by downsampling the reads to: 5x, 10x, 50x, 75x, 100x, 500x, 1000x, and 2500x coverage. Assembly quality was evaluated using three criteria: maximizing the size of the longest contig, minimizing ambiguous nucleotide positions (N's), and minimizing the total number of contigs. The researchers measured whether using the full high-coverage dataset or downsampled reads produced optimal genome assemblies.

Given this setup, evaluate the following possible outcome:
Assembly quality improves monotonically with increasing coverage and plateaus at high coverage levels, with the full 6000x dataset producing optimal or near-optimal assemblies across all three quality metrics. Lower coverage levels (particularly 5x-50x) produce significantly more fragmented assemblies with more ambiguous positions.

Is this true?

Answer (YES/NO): NO